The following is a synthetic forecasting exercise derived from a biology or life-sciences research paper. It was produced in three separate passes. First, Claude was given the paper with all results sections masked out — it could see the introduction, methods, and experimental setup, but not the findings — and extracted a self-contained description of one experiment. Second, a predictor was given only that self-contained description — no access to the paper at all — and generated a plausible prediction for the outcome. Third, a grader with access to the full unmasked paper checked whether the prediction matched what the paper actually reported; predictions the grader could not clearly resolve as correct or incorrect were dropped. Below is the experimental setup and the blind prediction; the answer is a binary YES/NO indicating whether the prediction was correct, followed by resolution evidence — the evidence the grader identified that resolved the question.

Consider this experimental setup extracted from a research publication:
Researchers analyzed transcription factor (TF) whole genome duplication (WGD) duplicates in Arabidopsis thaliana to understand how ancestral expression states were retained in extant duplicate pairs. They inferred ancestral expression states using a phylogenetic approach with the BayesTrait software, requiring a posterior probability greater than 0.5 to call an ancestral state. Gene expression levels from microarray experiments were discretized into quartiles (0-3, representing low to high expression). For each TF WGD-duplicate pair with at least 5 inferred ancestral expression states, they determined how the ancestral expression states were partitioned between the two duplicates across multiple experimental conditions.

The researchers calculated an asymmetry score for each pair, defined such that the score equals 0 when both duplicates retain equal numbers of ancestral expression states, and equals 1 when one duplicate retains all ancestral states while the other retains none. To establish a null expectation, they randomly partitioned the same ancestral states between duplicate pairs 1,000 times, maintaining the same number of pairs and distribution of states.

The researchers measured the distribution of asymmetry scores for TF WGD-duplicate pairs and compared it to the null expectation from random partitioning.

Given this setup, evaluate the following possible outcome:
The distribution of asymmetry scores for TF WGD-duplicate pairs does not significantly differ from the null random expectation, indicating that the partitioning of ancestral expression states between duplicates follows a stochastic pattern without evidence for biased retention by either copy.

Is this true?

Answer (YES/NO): NO